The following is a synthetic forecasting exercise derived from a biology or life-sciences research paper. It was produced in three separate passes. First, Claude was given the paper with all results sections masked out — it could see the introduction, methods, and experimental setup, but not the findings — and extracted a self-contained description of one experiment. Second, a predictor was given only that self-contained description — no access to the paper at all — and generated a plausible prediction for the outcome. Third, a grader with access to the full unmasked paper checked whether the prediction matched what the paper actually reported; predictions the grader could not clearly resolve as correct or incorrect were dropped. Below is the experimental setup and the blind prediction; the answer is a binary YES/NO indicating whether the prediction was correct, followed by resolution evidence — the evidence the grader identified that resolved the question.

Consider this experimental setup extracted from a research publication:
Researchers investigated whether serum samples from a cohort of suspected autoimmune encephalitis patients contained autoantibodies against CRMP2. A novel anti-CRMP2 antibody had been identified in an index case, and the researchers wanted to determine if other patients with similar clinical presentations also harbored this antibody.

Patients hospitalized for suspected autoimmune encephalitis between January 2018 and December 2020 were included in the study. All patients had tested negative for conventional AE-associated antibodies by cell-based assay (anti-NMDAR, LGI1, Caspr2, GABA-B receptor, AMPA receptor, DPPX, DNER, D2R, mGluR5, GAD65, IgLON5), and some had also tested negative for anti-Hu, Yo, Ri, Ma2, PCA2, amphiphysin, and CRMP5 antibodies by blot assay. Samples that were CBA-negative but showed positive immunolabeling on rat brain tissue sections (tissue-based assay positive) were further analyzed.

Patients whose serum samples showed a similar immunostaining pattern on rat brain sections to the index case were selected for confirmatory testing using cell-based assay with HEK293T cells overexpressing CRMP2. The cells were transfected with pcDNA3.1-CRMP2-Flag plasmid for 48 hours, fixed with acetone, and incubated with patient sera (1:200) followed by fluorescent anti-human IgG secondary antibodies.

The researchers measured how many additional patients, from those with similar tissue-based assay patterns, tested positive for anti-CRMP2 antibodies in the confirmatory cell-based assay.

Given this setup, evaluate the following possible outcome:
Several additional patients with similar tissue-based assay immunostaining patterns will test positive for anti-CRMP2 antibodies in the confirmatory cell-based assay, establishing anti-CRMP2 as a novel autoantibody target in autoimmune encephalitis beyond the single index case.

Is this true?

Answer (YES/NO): NO